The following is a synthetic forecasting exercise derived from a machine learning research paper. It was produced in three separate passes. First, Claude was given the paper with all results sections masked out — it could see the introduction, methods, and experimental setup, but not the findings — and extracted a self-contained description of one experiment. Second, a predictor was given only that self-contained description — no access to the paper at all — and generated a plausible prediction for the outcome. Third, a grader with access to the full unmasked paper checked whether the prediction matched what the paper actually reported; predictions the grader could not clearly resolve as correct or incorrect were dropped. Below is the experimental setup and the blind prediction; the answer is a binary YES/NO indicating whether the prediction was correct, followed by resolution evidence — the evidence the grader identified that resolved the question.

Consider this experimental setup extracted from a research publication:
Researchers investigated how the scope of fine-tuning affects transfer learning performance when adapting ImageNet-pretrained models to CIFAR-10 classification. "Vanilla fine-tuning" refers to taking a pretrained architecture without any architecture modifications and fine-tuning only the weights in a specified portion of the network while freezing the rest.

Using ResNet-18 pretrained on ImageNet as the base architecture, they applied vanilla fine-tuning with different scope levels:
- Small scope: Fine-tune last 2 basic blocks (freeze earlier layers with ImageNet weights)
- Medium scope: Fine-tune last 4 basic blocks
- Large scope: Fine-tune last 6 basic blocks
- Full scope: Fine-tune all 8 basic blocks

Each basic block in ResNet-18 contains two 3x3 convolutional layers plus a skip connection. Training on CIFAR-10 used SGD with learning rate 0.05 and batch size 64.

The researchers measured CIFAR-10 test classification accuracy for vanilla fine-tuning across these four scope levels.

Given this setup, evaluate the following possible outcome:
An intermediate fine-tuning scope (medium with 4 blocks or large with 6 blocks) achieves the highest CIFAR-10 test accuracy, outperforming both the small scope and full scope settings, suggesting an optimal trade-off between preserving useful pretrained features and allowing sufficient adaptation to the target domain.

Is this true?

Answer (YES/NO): NO